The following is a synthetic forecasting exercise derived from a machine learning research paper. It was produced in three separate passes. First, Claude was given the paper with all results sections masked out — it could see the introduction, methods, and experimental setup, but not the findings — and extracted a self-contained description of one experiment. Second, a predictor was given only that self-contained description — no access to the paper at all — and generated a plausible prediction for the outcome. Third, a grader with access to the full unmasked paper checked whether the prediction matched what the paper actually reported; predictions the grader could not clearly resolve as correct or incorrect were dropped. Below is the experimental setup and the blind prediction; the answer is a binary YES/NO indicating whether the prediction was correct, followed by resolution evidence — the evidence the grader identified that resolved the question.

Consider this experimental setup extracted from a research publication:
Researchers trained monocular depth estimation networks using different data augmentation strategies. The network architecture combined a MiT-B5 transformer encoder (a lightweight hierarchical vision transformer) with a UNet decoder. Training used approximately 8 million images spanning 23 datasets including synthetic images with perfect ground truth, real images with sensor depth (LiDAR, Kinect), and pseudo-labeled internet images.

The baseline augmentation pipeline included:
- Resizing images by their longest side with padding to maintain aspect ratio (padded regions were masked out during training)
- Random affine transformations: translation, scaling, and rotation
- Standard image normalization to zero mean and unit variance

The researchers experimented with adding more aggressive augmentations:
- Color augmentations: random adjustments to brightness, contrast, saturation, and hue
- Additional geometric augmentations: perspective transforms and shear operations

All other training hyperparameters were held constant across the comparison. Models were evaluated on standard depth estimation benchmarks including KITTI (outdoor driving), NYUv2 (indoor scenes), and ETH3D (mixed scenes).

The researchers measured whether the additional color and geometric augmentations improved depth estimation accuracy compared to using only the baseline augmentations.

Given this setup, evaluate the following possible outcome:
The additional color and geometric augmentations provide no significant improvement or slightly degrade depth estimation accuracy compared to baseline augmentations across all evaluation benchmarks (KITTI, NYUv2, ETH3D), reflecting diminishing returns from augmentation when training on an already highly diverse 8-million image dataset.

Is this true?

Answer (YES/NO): YES